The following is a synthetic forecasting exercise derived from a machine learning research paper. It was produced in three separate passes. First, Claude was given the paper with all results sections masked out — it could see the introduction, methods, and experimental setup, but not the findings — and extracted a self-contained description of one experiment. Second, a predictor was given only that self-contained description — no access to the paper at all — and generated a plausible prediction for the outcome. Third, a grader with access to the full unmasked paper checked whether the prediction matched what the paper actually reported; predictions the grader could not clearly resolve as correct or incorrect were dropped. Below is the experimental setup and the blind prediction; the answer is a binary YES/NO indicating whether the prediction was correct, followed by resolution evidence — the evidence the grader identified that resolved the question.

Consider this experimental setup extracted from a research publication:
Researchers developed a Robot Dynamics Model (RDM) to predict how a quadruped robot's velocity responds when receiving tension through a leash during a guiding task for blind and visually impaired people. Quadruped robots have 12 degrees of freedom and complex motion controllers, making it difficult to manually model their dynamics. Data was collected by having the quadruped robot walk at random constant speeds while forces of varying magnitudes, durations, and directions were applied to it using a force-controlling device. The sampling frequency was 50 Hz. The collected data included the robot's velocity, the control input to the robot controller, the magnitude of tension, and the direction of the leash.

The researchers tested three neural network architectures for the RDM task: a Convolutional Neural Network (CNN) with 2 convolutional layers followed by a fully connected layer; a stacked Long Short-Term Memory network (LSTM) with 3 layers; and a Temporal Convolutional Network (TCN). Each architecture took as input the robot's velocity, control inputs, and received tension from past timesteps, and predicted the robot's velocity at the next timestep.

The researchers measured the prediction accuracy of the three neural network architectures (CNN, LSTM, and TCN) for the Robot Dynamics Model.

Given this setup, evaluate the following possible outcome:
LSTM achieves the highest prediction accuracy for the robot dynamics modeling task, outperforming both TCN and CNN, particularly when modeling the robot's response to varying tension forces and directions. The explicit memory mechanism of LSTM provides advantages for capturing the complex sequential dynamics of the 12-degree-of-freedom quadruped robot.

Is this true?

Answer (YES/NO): NO